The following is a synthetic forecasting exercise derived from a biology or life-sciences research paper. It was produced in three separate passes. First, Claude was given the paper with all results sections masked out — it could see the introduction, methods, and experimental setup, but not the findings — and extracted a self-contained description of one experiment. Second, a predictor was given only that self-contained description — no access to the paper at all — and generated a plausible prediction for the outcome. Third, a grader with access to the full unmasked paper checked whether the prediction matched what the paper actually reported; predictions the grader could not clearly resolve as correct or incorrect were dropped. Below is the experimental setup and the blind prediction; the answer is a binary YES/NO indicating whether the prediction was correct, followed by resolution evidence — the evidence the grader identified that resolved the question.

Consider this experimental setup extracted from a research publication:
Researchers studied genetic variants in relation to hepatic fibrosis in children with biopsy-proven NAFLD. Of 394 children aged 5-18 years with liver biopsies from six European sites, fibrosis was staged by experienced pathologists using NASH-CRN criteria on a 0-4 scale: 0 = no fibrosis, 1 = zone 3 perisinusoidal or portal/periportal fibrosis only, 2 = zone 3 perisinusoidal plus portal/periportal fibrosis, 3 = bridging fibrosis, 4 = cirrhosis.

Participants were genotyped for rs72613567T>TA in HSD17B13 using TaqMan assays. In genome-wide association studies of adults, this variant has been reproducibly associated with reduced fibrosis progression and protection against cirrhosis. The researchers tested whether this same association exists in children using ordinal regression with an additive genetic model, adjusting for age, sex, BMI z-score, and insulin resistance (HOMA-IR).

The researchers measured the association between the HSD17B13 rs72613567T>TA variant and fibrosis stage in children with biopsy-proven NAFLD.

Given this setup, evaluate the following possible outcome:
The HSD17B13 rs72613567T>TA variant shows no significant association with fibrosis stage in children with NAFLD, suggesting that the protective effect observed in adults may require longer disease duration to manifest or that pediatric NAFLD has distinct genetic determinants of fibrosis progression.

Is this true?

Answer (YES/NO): NO